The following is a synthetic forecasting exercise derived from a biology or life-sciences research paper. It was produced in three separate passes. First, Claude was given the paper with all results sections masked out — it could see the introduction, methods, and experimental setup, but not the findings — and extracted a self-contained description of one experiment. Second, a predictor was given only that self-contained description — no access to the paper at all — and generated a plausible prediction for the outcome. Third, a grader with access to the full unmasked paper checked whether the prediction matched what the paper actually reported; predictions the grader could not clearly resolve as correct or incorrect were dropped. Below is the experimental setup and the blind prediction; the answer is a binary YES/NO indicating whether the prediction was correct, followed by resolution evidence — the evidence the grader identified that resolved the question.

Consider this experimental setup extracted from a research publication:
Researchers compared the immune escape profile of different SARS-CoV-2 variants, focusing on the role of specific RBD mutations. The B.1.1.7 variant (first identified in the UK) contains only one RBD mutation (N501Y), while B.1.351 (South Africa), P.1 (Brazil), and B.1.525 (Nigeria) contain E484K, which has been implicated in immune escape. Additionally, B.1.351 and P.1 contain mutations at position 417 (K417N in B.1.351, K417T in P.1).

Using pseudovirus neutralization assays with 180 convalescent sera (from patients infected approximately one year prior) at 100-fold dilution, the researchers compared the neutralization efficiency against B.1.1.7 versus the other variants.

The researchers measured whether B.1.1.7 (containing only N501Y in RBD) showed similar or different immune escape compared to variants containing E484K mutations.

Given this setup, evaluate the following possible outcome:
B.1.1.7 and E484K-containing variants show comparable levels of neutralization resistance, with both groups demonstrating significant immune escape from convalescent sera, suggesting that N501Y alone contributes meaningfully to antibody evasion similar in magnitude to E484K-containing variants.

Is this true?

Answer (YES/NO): NO